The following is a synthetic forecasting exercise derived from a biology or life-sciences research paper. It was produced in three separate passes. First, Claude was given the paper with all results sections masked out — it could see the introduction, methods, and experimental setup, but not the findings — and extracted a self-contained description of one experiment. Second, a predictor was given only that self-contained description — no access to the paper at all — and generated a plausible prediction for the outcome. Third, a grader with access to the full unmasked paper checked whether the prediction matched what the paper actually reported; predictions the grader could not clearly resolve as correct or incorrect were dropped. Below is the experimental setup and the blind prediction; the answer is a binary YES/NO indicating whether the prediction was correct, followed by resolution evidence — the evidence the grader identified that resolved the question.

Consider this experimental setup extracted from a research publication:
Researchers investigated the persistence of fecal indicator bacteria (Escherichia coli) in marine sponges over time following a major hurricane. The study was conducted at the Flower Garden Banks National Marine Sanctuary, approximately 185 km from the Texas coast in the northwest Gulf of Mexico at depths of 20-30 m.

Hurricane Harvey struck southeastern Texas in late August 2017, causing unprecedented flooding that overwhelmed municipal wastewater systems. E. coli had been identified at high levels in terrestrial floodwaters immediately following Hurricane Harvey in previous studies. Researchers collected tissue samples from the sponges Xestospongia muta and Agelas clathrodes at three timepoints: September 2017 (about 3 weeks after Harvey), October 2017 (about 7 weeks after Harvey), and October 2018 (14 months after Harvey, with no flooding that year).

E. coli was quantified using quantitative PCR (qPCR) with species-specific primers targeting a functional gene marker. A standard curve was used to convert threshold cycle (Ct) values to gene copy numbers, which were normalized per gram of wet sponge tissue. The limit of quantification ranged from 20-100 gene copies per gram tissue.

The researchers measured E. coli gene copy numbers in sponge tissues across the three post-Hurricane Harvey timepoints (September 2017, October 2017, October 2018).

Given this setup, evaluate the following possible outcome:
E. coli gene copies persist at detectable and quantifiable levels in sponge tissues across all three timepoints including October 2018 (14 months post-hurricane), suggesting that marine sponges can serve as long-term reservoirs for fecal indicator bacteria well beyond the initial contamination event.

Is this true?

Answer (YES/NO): NO